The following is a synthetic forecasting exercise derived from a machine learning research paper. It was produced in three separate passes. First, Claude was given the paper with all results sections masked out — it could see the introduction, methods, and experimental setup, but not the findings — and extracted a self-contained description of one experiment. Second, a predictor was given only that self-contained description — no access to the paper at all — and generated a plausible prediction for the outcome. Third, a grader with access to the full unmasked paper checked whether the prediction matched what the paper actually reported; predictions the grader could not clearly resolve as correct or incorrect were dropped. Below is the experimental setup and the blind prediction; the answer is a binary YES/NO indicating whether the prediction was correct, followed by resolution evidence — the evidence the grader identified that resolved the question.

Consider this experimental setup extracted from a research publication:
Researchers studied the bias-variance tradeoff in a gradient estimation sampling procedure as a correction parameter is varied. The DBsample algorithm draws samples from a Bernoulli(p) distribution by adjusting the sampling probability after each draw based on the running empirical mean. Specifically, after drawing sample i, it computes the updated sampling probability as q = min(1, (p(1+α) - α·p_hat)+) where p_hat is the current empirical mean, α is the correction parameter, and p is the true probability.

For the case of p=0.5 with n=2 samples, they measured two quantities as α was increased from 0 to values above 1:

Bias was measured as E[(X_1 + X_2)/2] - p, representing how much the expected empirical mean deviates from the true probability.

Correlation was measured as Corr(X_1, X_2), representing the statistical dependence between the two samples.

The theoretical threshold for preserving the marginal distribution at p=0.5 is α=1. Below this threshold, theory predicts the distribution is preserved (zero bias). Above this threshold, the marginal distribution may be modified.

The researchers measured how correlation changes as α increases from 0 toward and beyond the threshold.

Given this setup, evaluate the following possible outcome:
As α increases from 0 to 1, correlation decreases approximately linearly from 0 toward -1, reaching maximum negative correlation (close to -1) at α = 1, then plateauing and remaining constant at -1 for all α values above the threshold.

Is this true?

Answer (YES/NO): NO